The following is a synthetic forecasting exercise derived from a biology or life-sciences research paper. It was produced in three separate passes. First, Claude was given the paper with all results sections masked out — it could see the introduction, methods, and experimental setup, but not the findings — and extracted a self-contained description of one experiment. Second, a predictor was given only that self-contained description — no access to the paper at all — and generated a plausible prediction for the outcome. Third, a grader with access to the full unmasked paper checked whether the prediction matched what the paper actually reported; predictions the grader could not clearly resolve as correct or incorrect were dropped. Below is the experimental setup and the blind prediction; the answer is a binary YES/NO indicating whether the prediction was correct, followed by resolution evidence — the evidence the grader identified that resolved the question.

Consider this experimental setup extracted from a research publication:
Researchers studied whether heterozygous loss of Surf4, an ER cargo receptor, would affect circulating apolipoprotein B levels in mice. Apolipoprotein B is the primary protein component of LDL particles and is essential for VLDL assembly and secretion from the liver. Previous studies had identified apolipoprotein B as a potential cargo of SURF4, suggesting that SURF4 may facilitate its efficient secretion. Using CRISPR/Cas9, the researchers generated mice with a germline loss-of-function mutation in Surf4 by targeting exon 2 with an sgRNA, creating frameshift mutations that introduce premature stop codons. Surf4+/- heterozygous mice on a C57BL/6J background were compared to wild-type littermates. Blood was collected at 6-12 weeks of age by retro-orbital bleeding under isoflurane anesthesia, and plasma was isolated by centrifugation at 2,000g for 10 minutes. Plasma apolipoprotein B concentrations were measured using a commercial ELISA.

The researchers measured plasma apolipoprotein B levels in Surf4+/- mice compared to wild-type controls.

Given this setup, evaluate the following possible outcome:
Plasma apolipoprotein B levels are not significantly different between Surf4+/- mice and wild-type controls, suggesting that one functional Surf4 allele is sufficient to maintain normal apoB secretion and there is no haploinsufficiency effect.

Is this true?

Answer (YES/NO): YES